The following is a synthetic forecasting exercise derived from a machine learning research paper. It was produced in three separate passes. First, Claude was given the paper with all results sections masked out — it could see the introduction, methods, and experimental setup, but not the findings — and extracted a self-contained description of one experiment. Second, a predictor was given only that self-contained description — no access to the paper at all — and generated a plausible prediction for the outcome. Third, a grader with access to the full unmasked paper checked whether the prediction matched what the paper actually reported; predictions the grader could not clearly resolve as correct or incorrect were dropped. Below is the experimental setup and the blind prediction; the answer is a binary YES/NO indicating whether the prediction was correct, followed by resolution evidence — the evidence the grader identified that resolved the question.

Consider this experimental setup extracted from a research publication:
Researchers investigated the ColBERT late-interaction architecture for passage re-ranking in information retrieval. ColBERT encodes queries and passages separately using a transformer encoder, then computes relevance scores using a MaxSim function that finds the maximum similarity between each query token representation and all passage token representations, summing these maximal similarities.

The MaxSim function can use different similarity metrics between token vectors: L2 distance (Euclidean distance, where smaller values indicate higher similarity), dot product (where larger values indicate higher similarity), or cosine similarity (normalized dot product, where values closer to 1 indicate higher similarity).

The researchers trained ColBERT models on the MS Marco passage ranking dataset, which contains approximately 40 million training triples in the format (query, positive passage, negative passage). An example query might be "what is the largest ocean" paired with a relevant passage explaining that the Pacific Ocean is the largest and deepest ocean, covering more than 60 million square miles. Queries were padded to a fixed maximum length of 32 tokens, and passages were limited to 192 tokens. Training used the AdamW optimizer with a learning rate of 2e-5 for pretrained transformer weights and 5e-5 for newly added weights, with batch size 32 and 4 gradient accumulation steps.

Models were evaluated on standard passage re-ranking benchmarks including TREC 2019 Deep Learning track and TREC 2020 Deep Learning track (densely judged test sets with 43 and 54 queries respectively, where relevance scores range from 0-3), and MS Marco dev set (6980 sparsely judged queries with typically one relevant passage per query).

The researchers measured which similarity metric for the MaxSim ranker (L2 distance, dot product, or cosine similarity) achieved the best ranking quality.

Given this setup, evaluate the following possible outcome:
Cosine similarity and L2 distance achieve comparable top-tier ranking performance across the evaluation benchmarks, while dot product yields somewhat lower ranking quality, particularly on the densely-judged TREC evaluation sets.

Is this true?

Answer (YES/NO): NO